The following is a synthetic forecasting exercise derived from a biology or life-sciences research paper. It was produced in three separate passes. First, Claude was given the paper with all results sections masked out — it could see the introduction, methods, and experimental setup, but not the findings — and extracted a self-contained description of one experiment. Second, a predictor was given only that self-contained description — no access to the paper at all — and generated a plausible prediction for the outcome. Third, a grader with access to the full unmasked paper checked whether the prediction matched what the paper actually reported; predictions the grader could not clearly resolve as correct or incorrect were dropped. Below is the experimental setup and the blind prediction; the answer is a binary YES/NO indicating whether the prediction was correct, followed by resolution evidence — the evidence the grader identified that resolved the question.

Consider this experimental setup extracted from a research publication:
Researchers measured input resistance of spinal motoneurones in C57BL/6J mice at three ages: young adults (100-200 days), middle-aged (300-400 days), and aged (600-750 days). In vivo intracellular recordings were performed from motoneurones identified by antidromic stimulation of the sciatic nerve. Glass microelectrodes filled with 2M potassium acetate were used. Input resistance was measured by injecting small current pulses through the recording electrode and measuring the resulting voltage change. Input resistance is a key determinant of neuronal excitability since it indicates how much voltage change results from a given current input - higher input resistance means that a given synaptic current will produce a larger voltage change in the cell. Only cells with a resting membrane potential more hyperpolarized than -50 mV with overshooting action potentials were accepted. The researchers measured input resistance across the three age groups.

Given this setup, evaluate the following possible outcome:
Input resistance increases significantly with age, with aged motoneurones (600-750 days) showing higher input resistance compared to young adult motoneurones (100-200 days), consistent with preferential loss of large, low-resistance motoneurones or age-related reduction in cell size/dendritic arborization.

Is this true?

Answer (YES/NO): NO